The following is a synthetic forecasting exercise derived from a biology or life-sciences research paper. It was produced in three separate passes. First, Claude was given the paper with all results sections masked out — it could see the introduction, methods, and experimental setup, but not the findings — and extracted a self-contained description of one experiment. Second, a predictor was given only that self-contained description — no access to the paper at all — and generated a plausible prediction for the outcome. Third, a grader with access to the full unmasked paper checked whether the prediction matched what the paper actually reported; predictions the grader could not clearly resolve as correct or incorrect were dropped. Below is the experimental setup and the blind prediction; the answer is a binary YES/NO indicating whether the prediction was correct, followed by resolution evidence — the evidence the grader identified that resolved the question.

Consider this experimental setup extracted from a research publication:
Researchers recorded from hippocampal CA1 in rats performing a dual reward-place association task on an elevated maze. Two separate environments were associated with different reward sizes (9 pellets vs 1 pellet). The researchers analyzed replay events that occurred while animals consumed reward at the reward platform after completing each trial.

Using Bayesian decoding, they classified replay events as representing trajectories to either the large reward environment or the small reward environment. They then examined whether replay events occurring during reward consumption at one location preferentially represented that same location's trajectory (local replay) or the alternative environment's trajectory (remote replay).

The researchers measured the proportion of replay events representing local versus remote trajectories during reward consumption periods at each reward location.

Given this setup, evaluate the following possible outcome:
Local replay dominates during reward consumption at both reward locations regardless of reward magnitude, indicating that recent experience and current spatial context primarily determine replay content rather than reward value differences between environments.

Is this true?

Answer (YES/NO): NO